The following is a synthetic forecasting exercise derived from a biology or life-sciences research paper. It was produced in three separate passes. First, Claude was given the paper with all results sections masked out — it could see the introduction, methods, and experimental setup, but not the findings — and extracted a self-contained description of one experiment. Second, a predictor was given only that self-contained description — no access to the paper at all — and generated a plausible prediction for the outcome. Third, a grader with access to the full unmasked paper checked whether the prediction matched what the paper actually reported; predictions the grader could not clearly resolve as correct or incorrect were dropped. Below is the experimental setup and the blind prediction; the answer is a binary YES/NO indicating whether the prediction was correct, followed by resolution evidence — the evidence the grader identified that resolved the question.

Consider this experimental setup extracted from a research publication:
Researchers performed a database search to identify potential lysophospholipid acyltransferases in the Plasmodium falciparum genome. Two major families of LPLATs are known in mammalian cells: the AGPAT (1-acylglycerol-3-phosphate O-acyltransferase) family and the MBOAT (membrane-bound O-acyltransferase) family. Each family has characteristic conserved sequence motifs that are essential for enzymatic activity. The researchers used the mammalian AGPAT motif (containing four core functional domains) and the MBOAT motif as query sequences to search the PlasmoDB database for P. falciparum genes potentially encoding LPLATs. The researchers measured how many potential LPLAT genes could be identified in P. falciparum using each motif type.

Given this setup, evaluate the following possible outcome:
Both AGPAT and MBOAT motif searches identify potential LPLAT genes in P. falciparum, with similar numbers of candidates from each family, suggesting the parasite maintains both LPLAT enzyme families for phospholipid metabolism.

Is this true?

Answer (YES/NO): NO